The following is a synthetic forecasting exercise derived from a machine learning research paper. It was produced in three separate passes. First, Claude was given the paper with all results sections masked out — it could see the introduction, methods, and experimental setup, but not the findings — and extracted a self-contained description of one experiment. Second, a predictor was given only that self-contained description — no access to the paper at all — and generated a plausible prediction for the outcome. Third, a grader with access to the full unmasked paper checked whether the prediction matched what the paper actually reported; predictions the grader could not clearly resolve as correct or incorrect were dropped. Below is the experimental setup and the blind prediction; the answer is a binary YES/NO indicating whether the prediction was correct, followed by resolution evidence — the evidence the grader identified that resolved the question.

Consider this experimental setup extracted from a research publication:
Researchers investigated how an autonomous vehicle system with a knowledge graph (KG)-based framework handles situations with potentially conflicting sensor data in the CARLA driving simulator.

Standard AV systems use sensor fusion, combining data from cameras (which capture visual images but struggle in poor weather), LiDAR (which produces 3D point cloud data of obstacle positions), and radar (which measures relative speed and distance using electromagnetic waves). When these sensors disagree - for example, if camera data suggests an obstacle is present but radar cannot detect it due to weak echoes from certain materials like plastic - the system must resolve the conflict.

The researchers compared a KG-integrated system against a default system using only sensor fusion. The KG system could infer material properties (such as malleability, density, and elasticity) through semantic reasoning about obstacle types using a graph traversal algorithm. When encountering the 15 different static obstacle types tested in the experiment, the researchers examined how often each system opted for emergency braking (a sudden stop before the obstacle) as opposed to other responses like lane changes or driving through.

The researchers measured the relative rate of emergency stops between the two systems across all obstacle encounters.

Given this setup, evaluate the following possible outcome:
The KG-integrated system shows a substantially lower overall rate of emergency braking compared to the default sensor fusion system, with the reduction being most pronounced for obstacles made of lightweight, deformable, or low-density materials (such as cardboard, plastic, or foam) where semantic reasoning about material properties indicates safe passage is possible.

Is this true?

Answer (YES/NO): NO